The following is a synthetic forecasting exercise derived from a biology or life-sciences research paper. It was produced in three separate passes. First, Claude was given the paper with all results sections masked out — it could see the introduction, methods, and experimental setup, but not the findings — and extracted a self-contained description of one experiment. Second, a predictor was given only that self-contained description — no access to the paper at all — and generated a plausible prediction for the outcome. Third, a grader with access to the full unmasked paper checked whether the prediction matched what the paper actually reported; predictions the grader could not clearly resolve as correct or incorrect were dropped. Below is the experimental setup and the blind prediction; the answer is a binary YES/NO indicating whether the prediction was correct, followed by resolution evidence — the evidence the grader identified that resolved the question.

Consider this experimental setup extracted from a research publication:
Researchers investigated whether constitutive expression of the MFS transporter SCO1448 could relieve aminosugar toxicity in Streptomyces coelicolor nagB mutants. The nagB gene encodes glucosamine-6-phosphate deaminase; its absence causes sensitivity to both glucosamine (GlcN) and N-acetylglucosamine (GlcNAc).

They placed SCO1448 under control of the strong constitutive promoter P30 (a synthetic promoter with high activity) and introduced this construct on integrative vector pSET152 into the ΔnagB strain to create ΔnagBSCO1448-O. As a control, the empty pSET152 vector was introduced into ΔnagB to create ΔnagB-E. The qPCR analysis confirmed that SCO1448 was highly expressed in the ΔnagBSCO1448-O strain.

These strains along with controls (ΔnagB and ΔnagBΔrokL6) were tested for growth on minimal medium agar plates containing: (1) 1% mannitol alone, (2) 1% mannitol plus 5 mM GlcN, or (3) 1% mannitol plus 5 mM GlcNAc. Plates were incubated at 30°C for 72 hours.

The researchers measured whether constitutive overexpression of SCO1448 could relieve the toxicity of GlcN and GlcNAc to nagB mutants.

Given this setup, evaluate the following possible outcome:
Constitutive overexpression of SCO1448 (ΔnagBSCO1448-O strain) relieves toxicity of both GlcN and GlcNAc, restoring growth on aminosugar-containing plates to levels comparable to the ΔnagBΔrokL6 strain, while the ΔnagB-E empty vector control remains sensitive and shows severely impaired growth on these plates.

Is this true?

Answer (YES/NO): NO